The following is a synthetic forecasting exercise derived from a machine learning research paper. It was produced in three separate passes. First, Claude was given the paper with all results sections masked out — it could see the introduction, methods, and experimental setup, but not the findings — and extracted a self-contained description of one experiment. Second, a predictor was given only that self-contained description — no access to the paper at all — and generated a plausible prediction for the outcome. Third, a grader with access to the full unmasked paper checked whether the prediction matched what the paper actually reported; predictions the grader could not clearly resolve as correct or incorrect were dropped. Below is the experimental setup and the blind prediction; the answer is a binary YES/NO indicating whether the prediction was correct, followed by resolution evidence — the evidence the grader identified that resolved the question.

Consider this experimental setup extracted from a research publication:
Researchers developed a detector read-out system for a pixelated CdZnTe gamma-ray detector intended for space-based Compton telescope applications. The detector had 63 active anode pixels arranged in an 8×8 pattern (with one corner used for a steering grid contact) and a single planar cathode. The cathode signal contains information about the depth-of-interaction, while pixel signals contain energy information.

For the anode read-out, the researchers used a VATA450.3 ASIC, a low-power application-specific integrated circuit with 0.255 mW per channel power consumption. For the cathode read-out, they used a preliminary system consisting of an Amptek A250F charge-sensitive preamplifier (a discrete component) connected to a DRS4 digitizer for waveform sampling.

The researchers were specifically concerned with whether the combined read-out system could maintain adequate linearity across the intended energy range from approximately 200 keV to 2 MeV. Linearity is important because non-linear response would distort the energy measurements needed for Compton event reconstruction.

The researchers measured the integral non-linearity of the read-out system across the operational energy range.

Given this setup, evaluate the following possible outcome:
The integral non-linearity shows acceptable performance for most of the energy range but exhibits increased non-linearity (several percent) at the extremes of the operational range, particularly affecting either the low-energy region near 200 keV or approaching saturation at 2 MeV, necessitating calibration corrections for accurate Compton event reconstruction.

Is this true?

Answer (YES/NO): NO